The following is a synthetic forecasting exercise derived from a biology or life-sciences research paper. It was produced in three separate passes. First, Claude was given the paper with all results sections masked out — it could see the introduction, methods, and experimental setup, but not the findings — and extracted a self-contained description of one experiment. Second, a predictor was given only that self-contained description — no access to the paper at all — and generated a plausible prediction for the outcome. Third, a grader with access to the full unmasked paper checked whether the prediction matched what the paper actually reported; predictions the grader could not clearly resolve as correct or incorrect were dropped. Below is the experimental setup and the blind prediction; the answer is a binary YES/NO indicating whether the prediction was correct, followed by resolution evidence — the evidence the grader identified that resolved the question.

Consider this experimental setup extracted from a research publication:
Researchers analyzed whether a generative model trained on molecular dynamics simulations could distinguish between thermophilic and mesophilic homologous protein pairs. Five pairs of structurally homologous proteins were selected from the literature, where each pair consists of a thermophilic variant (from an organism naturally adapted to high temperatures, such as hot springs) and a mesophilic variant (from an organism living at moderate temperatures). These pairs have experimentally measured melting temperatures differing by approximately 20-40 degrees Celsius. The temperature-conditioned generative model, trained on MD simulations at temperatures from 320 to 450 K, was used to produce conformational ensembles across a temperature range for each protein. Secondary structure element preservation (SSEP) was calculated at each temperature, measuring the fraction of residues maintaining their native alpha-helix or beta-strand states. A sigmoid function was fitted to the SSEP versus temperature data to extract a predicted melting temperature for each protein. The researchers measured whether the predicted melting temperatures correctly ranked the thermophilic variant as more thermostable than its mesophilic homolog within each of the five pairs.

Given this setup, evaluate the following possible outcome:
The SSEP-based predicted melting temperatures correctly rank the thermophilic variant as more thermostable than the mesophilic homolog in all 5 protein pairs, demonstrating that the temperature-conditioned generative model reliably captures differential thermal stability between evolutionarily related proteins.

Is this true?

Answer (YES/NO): YES